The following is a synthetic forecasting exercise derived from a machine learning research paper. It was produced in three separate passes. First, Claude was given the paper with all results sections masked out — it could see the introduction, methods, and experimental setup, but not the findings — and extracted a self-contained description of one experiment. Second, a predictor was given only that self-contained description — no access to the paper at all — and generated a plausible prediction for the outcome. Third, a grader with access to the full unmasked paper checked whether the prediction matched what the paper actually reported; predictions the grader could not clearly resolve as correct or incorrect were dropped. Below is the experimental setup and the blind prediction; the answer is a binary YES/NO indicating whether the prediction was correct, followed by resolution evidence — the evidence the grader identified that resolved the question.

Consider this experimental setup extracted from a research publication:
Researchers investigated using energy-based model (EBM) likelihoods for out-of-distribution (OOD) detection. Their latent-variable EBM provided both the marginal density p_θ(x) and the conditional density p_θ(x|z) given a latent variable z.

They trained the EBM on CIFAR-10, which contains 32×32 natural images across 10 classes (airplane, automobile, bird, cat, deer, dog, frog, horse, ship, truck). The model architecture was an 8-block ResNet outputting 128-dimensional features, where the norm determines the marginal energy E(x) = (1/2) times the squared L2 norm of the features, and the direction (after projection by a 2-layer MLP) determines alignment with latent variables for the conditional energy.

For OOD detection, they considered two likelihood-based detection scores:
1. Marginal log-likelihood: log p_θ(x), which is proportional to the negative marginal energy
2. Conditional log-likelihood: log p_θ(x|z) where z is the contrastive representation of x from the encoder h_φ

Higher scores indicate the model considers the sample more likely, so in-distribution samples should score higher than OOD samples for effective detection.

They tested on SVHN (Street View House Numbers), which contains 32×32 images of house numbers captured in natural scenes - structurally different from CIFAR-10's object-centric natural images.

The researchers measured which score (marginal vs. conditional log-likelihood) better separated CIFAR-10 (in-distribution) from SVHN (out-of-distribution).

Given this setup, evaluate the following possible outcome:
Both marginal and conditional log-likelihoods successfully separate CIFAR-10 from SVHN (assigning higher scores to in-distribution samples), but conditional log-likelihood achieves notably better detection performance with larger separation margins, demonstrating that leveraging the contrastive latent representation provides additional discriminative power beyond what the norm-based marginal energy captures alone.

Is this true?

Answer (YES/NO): NO